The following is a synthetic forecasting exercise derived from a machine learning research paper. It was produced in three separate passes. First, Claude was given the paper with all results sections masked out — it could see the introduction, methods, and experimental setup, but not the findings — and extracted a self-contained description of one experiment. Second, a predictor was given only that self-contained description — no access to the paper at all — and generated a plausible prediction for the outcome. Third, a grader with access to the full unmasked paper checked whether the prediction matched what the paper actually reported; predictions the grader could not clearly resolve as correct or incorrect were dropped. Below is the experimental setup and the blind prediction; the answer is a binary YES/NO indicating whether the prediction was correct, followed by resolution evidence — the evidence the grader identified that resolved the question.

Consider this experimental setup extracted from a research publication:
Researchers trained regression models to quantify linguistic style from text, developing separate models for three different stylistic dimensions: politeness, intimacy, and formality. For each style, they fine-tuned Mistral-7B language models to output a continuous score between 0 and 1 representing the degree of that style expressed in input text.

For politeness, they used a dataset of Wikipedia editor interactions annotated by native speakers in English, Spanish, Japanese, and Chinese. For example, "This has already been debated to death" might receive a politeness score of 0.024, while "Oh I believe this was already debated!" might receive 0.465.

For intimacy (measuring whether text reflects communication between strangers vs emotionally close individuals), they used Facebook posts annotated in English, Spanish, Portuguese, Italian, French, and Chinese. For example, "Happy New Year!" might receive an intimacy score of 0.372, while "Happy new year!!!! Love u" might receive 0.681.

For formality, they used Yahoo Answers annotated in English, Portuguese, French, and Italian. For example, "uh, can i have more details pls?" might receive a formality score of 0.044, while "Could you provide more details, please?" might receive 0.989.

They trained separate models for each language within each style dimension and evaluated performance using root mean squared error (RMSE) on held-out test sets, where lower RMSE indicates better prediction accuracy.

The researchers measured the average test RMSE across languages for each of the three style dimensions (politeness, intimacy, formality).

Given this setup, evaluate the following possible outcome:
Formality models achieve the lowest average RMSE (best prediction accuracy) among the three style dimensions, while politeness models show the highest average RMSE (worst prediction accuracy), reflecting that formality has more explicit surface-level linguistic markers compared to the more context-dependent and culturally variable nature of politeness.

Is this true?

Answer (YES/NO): NO